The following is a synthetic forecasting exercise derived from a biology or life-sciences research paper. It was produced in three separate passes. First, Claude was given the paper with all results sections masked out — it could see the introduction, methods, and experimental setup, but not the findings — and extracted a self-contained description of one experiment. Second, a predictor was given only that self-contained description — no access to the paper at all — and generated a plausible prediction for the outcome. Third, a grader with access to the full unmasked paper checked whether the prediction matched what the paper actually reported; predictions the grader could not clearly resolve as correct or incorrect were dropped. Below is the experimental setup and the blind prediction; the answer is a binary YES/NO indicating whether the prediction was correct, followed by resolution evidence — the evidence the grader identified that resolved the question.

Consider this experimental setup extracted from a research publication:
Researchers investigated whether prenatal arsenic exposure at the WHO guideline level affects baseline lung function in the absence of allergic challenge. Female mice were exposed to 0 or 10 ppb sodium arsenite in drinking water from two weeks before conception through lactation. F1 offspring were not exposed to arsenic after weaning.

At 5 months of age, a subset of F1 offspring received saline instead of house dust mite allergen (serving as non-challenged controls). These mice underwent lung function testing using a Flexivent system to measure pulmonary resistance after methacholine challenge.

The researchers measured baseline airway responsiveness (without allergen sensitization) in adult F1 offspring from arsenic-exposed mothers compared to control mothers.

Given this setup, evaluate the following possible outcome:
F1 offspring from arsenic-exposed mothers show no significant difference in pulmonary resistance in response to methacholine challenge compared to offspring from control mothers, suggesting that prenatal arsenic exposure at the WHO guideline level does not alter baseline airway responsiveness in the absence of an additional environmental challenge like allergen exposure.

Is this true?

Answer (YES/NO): YES